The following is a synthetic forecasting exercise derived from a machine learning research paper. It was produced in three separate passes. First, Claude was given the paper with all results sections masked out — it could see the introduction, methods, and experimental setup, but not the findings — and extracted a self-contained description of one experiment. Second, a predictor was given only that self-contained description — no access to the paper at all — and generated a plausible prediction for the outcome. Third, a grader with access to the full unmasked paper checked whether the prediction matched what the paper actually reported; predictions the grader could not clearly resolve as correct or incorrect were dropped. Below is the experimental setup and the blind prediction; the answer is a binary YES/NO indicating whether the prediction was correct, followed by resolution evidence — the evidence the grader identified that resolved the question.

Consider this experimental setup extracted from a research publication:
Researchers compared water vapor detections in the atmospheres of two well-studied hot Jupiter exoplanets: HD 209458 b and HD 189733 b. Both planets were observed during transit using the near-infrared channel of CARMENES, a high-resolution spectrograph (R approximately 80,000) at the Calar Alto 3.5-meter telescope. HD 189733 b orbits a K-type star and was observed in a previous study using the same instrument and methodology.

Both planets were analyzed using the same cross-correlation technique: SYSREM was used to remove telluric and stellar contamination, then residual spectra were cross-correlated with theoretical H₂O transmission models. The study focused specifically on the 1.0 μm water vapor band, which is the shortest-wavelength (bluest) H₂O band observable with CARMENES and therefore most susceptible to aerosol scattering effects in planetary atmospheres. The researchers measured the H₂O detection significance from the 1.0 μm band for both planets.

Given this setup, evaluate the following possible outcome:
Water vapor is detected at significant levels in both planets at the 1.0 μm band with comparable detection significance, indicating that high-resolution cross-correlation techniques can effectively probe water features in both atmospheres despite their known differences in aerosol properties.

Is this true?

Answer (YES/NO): NO